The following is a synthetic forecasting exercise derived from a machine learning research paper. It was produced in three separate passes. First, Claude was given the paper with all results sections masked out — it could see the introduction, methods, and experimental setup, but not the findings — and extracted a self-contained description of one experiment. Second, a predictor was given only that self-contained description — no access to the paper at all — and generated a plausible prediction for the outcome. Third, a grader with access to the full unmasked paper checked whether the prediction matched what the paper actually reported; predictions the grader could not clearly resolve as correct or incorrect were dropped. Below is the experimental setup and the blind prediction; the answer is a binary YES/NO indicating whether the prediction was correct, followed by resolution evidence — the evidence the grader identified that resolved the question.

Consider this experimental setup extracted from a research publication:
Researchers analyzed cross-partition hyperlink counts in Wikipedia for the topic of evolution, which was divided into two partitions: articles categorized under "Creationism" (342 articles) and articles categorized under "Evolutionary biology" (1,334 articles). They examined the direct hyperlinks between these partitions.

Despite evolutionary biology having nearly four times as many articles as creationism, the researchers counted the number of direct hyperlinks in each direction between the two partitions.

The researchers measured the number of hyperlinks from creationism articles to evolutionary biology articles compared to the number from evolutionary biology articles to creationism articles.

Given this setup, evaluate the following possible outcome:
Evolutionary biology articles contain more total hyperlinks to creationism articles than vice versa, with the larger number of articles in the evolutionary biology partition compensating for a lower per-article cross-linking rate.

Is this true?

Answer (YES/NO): NO